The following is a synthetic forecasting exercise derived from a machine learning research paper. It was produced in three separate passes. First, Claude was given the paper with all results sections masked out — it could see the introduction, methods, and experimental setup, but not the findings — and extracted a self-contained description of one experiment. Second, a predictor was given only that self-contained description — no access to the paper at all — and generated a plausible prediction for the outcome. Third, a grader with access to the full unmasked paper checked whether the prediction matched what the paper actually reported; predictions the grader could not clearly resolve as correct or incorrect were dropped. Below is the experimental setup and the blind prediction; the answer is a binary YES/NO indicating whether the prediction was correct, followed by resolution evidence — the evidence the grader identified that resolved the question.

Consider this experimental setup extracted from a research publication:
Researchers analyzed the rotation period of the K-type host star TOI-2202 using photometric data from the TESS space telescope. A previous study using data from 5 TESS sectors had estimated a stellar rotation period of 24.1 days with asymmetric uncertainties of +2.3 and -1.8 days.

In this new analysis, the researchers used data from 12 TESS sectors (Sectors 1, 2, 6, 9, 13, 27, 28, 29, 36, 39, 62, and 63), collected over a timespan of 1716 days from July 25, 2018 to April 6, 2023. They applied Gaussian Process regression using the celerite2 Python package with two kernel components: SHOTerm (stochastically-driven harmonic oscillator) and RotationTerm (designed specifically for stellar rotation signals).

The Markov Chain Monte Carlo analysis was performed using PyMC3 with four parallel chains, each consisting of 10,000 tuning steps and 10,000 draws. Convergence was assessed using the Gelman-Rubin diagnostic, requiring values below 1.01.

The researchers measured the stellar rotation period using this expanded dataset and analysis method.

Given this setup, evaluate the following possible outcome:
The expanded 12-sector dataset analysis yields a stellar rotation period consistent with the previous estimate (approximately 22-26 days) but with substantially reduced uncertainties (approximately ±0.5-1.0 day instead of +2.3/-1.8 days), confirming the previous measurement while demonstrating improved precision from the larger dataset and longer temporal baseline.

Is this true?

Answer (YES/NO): YES